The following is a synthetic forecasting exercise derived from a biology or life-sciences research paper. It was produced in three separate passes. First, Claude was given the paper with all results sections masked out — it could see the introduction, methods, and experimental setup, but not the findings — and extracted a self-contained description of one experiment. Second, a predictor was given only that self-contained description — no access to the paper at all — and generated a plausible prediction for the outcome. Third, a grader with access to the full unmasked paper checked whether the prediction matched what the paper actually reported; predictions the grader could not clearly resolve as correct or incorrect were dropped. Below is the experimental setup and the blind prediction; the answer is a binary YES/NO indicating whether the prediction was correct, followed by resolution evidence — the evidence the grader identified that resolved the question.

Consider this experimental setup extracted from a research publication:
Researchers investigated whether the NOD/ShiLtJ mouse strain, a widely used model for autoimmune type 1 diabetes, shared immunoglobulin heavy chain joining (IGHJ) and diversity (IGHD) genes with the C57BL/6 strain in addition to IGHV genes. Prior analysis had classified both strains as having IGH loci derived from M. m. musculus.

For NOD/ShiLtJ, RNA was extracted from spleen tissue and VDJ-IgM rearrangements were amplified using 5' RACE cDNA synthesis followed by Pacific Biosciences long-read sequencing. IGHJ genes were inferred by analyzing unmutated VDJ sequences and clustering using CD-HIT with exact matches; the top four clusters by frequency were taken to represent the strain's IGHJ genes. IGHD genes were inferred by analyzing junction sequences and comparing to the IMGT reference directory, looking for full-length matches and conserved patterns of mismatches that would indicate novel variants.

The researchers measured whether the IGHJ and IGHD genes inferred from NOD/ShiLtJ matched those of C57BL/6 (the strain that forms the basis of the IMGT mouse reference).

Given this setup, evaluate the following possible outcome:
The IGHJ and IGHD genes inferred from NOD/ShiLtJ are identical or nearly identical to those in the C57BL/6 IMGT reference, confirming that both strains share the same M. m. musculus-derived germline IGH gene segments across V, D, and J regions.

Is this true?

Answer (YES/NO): YES